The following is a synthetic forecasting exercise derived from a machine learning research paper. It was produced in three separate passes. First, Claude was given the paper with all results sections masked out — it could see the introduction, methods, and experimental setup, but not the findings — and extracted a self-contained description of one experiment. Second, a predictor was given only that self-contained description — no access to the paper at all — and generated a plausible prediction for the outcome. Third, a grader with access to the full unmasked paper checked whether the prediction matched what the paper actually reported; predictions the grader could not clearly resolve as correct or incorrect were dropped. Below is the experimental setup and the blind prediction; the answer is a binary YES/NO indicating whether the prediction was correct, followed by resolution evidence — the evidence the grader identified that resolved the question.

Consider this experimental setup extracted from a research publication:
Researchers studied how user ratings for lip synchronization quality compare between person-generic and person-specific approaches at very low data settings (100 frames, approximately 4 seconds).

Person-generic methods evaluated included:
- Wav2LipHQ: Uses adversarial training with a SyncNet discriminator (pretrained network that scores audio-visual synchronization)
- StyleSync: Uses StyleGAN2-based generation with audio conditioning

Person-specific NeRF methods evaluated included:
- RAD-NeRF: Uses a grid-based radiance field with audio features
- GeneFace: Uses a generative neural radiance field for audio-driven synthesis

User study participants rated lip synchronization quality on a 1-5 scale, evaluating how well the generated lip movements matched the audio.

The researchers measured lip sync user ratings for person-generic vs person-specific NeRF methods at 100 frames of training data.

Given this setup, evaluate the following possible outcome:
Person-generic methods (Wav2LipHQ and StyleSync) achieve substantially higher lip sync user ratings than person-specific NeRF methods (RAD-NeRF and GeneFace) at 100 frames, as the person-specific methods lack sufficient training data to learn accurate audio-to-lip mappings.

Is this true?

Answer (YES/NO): YES